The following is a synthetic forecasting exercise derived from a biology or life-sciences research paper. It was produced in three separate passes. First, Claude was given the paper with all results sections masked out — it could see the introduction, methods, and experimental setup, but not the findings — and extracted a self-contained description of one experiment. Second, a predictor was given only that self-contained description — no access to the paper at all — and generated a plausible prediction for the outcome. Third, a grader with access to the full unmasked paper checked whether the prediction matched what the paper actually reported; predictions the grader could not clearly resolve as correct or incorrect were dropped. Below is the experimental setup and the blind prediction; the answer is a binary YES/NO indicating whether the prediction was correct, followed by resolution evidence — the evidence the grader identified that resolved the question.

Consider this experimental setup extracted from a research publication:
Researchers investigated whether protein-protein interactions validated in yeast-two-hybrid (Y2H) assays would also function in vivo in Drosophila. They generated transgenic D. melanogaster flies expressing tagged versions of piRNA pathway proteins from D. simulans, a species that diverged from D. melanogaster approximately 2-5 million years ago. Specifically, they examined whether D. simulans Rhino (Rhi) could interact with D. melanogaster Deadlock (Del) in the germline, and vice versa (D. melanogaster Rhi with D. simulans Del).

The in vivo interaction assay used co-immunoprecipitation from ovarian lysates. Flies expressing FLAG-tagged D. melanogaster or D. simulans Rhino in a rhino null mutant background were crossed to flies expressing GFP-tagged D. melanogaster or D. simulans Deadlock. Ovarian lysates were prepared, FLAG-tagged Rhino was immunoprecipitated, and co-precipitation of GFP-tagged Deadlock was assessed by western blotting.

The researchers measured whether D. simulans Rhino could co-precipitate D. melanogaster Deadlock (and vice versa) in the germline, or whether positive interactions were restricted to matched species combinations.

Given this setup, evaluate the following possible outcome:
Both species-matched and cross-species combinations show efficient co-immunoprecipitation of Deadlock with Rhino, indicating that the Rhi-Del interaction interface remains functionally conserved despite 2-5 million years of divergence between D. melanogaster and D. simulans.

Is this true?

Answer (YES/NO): NO